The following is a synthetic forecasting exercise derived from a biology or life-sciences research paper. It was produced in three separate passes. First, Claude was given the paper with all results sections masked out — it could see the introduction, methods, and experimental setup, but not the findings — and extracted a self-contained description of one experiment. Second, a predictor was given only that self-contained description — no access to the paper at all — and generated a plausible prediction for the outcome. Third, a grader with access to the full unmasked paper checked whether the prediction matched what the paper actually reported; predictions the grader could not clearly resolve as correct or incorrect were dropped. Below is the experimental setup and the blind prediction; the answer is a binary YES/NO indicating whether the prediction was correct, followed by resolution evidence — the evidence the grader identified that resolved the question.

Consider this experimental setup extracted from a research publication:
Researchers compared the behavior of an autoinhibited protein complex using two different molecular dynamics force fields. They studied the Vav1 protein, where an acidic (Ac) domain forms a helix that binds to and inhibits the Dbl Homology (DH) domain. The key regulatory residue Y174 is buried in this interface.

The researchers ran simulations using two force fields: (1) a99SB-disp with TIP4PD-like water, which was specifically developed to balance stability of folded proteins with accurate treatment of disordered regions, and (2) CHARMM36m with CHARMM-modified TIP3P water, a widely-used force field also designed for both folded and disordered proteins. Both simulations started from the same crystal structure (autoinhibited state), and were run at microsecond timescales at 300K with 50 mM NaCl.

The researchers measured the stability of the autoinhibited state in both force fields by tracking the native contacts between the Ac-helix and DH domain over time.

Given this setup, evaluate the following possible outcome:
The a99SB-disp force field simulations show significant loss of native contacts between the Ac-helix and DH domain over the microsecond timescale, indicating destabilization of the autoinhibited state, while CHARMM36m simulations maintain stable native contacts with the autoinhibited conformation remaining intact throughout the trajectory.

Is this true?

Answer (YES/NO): NO